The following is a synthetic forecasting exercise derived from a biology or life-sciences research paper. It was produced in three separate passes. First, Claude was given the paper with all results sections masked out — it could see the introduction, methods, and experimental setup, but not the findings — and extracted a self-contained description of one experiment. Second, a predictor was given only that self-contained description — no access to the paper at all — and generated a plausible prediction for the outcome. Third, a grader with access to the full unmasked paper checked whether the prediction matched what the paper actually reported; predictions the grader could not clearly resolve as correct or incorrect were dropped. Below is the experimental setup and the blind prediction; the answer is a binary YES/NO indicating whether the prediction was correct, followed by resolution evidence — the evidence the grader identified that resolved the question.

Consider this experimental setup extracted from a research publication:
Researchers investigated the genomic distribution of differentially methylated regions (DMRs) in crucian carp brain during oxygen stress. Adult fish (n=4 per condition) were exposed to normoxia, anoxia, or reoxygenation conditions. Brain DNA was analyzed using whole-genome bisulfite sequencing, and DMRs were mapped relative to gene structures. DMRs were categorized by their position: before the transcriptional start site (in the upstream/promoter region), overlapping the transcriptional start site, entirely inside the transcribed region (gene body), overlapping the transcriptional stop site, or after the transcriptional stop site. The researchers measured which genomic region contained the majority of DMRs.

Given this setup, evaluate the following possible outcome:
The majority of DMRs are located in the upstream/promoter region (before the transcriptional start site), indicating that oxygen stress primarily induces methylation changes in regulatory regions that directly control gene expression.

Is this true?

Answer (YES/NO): NO